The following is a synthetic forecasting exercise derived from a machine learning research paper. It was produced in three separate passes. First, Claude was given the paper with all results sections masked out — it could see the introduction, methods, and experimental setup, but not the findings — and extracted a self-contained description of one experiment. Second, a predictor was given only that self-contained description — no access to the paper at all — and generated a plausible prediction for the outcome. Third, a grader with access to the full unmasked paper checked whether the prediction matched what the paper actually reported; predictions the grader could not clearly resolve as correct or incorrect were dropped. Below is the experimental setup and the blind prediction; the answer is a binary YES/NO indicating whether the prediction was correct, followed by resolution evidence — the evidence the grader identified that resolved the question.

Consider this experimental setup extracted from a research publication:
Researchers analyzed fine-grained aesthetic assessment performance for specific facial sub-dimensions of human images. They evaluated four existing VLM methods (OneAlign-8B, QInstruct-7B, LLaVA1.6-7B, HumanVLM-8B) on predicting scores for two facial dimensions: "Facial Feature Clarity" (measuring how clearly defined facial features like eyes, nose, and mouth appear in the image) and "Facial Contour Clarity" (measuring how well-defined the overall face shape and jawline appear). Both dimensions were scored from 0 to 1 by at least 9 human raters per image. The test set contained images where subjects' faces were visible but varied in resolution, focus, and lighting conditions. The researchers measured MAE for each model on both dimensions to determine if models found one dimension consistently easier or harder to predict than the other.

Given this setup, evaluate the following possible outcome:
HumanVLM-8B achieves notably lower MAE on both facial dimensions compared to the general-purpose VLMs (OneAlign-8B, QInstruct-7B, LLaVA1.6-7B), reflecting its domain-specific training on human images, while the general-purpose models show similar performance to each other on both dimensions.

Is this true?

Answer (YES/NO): NO